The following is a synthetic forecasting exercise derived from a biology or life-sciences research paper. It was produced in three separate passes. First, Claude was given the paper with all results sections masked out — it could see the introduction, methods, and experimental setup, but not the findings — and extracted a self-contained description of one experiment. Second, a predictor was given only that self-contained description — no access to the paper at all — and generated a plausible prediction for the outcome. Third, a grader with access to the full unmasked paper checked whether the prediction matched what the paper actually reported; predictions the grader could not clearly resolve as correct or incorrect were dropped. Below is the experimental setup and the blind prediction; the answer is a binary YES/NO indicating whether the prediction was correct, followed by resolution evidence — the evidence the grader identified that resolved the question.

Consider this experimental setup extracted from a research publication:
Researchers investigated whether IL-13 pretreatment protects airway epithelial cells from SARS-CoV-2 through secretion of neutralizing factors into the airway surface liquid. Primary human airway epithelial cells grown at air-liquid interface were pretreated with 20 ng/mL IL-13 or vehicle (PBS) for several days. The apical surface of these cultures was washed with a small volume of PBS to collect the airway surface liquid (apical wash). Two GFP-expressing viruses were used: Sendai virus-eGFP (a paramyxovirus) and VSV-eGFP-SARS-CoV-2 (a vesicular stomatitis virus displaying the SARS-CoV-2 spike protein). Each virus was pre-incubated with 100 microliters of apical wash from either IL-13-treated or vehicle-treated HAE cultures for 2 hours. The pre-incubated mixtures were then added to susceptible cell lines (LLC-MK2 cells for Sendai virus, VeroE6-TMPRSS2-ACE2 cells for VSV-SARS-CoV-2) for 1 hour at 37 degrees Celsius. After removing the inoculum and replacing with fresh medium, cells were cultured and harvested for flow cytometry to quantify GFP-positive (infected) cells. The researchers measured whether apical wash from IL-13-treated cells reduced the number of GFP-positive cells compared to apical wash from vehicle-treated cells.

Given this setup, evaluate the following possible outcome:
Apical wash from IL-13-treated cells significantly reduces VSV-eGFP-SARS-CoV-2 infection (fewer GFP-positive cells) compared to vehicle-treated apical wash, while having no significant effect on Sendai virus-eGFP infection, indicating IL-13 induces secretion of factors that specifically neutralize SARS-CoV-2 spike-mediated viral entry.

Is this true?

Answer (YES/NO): NO